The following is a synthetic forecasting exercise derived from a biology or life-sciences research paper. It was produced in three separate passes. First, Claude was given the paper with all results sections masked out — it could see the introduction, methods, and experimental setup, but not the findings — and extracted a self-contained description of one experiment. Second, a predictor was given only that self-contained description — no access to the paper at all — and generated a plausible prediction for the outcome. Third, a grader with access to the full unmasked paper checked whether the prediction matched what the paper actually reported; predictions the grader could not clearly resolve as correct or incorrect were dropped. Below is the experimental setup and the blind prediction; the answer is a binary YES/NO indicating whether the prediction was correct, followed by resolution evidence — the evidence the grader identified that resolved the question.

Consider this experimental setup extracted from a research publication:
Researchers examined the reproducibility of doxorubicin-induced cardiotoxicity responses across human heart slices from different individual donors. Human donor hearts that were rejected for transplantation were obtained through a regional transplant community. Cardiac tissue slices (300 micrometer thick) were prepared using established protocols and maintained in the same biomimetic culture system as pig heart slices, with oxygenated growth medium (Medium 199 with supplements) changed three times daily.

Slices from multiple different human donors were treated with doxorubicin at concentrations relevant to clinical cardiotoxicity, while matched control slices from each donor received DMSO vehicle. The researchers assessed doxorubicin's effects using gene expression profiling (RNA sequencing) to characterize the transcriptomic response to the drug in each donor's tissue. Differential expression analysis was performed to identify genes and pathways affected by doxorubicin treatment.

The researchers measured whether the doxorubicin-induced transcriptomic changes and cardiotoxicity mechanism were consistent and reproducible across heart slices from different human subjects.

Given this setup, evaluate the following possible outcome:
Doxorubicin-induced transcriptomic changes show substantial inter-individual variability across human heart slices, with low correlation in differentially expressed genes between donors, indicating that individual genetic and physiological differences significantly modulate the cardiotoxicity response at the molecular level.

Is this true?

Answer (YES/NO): NO